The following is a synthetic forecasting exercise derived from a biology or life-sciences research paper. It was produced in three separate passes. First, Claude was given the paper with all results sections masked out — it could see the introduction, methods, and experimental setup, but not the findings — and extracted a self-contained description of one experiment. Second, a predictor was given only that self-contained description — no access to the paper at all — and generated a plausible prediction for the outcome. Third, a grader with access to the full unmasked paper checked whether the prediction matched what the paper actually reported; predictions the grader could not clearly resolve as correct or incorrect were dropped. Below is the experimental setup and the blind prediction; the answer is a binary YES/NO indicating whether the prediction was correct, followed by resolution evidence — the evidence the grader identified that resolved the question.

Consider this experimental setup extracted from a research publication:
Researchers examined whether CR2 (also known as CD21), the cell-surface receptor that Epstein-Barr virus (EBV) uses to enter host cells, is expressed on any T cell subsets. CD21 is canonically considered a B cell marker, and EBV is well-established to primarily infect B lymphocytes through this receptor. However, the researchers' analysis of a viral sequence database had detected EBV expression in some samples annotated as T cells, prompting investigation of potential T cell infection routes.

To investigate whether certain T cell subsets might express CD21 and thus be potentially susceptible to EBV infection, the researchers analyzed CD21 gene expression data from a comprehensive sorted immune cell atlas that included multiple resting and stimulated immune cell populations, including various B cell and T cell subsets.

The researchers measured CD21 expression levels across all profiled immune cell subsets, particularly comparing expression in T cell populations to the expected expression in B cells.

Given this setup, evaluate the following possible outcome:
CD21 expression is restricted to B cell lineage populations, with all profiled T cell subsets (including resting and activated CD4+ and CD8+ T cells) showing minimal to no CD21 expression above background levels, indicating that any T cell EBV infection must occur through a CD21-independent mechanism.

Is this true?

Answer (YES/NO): NO